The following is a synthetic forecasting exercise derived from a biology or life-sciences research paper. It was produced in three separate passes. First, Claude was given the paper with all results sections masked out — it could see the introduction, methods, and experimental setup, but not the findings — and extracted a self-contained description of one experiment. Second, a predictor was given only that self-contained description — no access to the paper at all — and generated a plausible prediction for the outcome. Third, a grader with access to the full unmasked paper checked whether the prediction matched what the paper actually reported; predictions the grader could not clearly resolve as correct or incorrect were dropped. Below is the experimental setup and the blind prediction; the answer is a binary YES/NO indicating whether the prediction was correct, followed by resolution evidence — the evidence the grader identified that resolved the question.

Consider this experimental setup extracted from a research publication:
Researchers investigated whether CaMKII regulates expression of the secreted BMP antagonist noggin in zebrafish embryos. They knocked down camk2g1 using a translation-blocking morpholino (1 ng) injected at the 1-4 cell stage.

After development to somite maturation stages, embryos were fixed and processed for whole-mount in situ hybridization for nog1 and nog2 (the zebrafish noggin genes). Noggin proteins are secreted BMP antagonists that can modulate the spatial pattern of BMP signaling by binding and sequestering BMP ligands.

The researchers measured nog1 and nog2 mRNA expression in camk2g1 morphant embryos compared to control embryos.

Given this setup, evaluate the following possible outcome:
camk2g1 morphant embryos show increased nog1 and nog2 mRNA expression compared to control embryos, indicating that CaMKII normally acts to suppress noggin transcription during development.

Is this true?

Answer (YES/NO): NO